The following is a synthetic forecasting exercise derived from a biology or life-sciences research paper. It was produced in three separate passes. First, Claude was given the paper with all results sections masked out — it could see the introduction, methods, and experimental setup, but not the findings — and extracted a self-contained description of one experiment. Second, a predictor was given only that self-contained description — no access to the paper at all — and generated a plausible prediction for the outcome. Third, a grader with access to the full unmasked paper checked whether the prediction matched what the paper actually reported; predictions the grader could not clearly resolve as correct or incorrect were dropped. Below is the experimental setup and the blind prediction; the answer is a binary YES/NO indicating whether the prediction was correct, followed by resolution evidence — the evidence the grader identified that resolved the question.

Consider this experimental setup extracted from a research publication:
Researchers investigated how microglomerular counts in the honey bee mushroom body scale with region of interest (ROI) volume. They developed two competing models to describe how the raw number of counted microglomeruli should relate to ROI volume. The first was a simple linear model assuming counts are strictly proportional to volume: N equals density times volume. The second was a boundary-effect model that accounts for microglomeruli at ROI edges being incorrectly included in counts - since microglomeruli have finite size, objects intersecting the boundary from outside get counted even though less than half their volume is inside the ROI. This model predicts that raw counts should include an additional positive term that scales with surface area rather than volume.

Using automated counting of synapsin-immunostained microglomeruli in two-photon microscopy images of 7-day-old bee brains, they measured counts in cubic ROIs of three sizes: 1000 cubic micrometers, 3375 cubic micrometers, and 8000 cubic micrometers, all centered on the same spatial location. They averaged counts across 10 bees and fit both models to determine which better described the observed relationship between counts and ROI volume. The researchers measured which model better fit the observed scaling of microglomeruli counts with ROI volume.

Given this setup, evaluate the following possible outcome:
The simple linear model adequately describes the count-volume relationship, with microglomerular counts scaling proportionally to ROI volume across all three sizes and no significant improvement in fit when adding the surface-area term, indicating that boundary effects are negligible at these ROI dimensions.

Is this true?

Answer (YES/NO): NO